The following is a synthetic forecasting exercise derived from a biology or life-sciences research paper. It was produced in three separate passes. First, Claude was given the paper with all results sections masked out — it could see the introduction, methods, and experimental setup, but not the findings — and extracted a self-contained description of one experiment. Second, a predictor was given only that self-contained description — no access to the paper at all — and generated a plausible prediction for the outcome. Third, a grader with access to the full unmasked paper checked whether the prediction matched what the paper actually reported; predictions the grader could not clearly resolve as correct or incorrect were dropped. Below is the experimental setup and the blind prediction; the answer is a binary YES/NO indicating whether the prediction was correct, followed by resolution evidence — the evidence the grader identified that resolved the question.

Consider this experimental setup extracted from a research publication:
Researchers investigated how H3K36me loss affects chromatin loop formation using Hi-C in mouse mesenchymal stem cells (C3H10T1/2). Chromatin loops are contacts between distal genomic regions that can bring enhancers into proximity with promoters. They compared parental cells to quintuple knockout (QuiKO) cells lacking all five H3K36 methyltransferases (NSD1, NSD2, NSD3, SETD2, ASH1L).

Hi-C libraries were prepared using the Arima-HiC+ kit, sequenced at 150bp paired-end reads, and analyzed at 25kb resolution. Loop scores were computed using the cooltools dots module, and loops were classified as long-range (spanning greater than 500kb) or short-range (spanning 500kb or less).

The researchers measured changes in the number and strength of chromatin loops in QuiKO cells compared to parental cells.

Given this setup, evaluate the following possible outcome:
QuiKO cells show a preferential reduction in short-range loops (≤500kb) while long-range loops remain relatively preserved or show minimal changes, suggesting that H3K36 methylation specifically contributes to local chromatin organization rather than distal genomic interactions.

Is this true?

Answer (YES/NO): NO